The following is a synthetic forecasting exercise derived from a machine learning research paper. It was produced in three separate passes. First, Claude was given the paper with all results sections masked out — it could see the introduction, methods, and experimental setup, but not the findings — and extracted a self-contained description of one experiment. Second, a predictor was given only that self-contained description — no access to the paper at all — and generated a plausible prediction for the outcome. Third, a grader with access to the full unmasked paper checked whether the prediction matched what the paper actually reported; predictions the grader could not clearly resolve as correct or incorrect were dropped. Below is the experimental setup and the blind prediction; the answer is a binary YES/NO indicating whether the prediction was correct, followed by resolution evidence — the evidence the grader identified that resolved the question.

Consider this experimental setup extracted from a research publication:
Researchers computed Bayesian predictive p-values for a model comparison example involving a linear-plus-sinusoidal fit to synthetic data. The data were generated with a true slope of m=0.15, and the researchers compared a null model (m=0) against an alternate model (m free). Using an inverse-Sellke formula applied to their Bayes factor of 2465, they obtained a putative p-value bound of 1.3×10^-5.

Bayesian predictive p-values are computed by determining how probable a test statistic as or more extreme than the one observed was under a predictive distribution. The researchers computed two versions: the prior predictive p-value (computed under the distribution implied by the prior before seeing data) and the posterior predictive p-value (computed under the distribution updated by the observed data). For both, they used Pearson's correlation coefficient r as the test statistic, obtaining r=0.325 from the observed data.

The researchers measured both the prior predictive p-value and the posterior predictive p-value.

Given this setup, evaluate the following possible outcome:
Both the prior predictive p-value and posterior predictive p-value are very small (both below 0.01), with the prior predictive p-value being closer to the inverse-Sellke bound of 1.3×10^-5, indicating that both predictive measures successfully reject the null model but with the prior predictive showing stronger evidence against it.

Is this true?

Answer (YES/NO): NO